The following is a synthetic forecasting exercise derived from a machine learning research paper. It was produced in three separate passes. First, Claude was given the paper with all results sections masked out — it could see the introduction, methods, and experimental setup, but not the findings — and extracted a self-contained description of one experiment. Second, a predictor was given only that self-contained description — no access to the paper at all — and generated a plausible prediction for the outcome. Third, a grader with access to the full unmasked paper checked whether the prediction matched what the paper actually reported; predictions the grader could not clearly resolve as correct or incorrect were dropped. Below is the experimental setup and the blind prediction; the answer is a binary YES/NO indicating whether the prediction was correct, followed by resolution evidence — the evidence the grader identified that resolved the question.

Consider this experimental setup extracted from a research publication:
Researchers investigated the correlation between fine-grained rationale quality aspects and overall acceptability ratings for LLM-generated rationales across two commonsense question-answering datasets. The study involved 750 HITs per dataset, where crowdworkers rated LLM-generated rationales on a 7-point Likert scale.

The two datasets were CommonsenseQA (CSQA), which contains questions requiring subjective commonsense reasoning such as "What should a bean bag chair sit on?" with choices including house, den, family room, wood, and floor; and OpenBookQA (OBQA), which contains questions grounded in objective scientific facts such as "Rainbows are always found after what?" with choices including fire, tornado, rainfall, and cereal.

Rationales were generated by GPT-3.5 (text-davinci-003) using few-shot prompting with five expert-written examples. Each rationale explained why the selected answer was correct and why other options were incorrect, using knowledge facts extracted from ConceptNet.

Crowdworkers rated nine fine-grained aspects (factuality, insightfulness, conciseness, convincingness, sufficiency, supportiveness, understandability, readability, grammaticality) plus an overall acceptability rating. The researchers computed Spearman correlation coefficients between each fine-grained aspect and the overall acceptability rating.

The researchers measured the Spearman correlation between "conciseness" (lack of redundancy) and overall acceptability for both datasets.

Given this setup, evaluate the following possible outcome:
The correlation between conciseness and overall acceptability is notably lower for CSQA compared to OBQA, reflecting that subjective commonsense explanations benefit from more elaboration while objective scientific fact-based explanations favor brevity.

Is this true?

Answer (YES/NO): YES